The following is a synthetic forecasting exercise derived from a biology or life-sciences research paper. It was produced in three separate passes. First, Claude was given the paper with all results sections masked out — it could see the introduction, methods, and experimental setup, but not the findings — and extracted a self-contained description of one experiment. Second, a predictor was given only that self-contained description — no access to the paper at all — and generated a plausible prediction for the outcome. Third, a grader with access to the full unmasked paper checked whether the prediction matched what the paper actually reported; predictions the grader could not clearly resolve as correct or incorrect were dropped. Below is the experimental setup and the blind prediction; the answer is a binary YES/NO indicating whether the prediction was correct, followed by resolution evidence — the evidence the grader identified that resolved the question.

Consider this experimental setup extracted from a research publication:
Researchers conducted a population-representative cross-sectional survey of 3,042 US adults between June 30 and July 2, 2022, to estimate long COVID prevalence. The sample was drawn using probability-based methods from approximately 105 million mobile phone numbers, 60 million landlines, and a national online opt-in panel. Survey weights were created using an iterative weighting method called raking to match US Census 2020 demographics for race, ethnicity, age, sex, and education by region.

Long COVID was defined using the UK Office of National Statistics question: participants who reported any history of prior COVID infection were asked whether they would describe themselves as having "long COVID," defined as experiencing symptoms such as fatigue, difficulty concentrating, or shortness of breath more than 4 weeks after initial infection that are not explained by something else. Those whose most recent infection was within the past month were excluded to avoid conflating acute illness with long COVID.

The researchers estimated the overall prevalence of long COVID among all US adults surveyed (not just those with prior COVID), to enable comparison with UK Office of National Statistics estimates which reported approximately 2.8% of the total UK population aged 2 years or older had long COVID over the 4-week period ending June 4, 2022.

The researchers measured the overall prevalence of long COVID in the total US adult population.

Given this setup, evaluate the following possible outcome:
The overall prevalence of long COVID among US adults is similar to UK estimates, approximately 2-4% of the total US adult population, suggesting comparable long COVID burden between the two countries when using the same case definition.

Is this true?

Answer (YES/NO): NO